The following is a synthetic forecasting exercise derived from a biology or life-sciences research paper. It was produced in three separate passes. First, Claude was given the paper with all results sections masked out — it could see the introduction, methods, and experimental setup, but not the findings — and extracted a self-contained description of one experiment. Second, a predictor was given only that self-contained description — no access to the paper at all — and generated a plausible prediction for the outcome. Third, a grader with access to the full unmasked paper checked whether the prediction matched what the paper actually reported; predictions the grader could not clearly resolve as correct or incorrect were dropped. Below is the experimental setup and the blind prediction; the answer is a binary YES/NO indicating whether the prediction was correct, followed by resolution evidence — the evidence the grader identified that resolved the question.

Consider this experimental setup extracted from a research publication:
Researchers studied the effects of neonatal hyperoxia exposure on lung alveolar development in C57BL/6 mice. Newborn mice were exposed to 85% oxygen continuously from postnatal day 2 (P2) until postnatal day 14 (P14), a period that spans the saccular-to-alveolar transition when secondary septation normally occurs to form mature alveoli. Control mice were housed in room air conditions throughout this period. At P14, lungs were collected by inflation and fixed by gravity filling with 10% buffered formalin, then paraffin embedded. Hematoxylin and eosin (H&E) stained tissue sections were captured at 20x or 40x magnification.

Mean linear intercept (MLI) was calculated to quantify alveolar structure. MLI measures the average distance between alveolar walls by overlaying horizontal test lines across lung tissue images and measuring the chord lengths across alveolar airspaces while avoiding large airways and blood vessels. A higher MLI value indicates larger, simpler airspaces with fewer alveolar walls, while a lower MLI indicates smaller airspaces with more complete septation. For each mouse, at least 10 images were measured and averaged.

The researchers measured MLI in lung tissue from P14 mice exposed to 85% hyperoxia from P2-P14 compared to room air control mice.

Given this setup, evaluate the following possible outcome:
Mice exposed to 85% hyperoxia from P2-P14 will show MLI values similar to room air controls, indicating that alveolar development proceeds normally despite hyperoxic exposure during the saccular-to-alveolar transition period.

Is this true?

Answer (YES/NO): NO